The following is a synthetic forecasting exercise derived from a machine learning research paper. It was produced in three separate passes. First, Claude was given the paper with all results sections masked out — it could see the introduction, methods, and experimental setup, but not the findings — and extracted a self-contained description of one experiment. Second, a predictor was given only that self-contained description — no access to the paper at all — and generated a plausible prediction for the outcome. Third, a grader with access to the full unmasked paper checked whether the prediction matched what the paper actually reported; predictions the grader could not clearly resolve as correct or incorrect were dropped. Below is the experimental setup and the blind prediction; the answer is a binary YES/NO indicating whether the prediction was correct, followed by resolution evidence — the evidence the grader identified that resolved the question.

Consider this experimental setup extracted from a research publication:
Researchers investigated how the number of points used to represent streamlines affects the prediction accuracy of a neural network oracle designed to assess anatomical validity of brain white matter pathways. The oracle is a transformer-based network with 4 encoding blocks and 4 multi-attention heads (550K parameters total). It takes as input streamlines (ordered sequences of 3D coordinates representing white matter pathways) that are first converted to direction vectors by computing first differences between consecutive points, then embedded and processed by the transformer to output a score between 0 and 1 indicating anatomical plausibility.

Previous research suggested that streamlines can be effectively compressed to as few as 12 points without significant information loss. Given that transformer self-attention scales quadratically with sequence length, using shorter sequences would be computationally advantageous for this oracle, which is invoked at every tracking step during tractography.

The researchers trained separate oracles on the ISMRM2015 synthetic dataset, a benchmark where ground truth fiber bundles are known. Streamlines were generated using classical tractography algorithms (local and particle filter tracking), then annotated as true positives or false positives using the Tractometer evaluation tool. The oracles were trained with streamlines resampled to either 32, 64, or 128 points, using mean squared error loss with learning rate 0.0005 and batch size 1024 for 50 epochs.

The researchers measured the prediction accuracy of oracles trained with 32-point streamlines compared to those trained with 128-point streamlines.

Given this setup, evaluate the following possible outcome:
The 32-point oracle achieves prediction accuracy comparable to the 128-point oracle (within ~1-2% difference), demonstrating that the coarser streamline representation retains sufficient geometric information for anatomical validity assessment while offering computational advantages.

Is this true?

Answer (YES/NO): YES